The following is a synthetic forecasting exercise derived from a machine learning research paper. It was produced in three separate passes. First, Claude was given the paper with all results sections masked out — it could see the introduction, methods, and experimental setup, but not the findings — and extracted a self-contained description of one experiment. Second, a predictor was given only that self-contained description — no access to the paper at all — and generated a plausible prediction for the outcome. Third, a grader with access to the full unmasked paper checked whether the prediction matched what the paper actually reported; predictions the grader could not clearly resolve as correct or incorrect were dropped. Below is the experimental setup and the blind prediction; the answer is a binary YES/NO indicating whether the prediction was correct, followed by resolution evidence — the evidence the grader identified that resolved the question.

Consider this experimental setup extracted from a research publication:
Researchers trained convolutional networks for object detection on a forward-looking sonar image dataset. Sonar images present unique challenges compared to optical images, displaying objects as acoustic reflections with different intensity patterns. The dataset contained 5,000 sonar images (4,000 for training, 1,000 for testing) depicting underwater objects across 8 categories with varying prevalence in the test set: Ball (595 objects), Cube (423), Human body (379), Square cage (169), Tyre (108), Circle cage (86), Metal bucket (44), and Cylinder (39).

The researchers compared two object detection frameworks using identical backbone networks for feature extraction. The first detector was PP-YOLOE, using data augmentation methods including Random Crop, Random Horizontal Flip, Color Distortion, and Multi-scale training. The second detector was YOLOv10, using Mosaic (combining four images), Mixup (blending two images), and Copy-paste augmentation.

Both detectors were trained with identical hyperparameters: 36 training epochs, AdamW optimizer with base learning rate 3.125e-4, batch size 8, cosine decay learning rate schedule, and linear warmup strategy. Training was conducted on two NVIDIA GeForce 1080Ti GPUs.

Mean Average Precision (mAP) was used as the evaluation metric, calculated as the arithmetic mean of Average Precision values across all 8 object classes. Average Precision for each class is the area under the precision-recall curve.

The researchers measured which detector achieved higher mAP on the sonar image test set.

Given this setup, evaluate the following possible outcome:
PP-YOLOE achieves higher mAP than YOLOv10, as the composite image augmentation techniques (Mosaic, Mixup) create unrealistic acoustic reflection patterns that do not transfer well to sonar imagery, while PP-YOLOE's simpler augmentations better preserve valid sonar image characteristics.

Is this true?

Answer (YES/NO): NO